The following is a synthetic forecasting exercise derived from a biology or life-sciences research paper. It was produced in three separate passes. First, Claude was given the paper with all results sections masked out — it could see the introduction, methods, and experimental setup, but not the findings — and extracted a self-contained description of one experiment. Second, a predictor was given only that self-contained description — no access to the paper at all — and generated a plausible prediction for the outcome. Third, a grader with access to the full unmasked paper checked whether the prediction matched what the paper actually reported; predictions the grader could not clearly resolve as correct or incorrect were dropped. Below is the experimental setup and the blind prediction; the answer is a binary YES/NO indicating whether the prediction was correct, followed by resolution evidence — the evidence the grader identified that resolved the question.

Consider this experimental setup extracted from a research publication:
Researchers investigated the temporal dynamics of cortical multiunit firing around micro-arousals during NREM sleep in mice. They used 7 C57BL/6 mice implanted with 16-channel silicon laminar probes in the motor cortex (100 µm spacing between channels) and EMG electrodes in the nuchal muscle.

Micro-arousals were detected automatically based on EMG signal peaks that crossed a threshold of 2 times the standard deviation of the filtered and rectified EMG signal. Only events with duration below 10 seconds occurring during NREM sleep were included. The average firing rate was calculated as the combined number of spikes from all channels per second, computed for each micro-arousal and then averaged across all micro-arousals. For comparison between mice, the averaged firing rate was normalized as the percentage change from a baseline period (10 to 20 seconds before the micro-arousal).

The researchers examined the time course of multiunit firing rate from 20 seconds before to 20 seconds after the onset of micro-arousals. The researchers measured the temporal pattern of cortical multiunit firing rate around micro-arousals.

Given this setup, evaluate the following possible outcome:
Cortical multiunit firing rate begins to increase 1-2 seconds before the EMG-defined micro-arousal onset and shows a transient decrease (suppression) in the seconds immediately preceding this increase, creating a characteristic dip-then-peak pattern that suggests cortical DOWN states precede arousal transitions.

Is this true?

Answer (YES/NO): NO